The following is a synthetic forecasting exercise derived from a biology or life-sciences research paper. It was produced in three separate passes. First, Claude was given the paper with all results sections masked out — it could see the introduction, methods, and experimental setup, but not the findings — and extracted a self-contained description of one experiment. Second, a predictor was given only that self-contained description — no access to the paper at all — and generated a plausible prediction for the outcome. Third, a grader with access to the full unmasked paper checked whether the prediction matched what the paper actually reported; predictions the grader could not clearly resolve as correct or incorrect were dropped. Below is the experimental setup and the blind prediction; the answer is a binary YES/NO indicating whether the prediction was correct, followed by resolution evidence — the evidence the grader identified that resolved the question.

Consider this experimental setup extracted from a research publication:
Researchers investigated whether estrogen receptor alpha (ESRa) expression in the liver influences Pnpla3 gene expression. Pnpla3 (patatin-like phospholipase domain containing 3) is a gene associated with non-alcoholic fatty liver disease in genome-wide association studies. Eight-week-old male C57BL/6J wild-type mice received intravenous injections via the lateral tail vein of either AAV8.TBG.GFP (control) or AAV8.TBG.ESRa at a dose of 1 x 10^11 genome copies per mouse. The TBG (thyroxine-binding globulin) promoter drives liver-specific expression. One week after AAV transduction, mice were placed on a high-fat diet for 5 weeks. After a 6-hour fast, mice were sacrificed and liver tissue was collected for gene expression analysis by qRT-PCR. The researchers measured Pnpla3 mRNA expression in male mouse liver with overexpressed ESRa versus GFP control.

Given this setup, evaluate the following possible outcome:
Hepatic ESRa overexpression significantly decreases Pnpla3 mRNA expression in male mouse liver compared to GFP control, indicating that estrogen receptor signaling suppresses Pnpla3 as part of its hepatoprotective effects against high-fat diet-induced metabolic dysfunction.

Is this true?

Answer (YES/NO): NO